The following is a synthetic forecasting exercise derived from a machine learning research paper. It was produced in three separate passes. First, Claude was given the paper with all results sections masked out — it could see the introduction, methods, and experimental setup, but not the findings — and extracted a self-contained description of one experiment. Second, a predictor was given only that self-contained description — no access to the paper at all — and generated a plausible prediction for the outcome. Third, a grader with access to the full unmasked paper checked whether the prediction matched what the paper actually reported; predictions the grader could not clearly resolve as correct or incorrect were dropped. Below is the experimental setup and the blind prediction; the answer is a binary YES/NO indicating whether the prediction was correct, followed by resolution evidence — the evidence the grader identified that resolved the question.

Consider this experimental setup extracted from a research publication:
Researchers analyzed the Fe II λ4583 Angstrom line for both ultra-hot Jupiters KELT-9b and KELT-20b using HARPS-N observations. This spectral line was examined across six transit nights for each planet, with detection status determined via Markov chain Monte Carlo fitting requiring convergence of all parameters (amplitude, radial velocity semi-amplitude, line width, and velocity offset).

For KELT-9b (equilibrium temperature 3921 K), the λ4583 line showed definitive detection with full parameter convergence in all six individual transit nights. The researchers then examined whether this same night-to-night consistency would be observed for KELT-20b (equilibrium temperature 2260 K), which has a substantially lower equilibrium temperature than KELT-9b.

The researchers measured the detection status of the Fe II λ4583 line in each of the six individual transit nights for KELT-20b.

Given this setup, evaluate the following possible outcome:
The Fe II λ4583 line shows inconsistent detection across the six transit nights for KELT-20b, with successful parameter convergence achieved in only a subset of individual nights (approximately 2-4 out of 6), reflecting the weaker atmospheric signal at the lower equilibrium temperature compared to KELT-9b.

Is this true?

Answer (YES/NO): YES